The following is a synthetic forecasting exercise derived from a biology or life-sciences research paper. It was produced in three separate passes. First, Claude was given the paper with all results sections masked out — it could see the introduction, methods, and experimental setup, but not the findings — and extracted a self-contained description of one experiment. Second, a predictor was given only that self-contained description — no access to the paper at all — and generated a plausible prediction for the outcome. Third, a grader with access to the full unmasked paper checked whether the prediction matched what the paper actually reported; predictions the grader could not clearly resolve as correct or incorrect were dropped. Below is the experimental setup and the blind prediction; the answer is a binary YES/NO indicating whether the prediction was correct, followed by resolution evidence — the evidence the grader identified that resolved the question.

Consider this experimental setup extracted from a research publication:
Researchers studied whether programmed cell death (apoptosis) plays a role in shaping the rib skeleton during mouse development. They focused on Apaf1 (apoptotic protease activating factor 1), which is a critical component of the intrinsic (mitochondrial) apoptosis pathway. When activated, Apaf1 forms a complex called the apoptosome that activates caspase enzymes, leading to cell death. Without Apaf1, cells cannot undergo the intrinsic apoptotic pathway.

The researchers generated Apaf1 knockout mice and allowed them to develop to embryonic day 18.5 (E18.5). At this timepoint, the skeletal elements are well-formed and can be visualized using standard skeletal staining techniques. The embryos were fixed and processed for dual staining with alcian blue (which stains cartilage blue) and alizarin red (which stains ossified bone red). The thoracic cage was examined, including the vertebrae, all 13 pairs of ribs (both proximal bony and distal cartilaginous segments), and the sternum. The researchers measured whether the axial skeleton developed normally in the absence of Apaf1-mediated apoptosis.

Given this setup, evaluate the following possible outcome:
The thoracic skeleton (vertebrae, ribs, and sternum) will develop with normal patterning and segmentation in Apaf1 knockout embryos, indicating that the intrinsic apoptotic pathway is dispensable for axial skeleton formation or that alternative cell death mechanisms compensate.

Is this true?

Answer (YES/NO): YES